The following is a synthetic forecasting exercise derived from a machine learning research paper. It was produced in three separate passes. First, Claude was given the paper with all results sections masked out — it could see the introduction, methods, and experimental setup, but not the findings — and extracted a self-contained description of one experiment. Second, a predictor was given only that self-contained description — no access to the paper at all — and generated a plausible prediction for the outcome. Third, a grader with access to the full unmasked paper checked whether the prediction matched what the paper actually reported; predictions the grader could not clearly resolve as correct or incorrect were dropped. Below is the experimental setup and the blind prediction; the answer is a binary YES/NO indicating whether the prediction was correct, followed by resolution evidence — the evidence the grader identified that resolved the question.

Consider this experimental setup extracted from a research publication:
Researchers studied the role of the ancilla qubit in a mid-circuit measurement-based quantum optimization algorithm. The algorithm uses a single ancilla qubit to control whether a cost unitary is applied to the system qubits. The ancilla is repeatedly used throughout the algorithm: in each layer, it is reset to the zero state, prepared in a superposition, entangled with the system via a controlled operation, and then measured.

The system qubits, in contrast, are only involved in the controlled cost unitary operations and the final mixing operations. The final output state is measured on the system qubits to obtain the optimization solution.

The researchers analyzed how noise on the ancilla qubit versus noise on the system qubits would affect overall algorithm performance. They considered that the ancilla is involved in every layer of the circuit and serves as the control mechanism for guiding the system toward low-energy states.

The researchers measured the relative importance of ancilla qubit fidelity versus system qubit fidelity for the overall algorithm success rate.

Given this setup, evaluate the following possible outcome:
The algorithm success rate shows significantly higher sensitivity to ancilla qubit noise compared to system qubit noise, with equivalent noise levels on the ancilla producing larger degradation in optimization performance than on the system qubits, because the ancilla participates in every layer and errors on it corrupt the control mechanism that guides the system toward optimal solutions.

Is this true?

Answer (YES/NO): YES